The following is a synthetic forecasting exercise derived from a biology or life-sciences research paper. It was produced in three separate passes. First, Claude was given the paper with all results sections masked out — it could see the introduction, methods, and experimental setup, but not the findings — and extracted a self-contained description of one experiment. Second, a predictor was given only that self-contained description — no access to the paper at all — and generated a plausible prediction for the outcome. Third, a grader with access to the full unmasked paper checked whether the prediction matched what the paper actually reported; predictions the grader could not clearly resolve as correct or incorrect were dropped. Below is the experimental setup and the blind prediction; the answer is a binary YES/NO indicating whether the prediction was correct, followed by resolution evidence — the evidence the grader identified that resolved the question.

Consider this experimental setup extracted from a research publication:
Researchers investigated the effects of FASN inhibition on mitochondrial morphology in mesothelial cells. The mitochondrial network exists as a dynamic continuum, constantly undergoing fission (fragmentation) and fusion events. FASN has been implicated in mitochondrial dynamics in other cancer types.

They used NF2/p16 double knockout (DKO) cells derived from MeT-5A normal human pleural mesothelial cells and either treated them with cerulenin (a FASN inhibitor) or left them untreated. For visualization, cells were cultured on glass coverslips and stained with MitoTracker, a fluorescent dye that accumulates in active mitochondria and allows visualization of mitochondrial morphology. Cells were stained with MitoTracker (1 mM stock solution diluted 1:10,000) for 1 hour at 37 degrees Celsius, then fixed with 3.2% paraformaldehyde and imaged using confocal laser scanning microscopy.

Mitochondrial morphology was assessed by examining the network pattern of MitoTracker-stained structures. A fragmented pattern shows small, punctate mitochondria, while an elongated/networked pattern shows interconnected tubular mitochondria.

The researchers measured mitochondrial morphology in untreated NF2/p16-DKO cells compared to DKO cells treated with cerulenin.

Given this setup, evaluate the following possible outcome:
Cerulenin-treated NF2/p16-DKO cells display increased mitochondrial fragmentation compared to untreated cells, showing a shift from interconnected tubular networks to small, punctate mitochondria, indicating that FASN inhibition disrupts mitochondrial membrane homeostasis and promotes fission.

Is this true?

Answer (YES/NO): NO